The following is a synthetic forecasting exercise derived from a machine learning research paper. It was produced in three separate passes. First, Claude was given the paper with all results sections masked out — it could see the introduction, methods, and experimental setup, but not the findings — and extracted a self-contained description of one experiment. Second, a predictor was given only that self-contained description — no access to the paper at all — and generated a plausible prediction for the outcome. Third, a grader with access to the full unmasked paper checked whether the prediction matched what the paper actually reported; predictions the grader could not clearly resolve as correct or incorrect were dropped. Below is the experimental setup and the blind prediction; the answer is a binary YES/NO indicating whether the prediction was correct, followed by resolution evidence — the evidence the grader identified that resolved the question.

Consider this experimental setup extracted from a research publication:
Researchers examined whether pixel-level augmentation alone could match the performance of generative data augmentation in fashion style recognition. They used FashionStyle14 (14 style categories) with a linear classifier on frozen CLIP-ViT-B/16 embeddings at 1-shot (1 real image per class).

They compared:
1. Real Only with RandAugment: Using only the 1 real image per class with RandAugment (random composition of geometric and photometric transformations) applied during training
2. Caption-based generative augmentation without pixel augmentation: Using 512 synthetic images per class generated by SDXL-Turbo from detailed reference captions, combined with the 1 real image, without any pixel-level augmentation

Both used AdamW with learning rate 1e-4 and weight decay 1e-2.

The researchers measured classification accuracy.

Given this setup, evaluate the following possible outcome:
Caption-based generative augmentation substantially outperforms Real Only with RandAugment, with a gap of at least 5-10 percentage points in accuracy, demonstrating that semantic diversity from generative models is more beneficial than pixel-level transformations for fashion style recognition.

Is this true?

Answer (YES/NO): NO